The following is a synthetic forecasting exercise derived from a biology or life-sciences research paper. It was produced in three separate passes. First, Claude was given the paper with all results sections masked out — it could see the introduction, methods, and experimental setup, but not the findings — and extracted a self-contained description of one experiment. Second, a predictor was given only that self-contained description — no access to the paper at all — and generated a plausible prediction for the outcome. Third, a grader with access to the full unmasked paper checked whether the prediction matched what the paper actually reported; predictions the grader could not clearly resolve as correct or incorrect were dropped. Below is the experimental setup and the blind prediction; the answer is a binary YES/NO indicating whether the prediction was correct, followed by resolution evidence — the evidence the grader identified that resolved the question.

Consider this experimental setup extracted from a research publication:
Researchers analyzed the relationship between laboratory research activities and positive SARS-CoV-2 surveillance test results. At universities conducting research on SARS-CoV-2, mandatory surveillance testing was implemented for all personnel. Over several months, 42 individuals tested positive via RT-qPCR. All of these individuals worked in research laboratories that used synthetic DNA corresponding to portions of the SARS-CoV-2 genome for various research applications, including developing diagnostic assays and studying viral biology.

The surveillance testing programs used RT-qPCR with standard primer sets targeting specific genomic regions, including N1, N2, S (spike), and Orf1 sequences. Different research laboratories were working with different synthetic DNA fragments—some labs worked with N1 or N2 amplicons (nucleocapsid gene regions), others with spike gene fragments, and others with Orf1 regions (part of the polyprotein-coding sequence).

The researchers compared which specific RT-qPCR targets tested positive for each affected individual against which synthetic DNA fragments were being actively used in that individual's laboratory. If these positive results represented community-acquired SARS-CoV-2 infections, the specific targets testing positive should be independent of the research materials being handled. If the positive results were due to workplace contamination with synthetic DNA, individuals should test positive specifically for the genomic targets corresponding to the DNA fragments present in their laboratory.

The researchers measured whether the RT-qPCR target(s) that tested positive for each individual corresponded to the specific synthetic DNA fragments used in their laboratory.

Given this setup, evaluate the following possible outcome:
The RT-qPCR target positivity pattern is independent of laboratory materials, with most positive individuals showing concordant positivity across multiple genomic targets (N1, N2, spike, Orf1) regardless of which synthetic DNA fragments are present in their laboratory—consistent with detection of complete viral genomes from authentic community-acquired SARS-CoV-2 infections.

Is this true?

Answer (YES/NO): NO